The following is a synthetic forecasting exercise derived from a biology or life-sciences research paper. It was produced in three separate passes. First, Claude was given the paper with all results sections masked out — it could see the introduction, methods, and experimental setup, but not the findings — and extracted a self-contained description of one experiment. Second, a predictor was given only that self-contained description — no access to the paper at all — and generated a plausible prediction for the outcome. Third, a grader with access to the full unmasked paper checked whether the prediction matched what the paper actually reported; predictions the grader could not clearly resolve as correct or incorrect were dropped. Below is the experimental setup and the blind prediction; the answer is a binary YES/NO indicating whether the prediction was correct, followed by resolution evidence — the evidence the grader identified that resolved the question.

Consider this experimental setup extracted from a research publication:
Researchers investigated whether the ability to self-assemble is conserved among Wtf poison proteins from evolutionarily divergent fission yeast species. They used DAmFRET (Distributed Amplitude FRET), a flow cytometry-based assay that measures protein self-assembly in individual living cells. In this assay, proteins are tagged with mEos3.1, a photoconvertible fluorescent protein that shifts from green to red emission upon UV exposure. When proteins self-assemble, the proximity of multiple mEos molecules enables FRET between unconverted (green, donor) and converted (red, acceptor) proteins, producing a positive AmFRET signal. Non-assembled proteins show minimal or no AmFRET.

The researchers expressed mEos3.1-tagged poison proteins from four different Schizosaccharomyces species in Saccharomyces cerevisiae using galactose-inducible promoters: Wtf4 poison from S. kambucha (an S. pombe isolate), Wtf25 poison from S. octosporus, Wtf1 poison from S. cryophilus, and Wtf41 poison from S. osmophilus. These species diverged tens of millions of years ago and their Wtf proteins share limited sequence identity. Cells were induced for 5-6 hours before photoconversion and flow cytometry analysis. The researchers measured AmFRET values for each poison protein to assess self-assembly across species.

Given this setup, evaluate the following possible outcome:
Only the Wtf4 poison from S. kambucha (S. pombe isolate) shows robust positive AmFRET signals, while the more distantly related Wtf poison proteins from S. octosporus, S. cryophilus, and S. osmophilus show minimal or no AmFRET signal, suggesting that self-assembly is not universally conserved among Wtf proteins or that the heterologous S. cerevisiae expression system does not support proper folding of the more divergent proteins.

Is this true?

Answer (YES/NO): NO